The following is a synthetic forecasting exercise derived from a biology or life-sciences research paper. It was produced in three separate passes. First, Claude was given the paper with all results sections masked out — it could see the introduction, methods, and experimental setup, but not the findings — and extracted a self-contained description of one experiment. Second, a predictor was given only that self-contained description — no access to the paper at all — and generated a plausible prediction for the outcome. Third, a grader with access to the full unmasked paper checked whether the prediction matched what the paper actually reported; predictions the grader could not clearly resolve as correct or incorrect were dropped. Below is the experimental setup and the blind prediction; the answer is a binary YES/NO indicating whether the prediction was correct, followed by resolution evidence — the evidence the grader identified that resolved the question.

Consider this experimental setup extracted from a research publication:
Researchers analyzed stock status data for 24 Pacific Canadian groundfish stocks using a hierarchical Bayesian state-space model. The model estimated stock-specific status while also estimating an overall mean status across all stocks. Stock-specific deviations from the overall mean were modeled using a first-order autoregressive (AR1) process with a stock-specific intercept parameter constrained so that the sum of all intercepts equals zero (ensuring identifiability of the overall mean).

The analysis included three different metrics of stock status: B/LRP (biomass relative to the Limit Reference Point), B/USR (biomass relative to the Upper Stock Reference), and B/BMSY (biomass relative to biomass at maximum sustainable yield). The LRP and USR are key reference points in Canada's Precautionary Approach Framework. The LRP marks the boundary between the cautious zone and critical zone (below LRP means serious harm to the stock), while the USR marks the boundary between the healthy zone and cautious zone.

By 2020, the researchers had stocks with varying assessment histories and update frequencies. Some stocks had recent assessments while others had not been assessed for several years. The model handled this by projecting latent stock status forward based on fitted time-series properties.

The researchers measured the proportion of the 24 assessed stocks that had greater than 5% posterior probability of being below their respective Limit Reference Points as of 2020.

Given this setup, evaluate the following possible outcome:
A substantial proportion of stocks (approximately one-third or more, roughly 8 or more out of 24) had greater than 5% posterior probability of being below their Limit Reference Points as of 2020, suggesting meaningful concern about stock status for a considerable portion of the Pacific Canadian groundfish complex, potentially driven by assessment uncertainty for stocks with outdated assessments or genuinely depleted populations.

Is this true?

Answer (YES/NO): NO